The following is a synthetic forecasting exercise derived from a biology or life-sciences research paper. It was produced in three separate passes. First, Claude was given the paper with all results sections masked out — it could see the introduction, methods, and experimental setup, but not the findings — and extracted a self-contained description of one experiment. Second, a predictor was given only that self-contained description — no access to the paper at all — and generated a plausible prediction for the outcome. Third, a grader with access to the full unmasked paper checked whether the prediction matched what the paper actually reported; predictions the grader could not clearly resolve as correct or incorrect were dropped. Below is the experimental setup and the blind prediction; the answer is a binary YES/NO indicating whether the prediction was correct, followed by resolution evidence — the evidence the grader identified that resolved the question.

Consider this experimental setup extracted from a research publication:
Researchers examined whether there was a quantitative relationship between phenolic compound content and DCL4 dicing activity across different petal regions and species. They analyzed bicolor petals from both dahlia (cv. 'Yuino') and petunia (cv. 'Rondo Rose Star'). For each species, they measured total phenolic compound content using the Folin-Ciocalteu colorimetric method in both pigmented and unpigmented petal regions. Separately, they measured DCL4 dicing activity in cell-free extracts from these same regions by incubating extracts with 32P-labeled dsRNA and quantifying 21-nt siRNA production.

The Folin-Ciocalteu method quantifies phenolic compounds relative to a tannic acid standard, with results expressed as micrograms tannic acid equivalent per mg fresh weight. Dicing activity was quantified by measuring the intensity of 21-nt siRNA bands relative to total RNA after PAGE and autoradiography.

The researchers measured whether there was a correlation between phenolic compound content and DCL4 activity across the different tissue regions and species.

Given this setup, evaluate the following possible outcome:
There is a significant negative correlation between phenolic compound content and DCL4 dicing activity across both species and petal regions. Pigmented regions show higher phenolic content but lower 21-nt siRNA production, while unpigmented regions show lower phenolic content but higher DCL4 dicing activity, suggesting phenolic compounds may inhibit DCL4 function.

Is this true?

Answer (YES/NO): YES